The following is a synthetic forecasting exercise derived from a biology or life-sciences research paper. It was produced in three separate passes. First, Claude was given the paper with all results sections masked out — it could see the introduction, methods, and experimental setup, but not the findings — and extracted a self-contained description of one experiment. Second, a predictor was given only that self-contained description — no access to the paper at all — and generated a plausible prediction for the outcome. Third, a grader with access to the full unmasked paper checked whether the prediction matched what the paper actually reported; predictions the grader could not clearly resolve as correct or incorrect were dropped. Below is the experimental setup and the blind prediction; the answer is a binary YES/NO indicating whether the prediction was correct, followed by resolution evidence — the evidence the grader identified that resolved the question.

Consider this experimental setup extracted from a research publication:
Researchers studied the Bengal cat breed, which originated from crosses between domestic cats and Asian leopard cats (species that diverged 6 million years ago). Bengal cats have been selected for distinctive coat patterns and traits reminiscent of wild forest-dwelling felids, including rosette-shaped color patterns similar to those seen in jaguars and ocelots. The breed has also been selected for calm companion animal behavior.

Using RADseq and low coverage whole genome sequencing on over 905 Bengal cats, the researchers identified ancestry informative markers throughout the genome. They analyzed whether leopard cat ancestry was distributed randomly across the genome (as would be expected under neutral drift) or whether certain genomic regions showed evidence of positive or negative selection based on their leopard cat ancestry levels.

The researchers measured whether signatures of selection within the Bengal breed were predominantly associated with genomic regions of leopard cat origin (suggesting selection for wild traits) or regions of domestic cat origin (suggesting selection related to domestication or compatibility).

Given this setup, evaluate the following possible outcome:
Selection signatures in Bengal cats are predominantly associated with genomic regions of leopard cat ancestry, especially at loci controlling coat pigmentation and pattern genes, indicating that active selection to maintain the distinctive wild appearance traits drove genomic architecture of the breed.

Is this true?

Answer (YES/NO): NO